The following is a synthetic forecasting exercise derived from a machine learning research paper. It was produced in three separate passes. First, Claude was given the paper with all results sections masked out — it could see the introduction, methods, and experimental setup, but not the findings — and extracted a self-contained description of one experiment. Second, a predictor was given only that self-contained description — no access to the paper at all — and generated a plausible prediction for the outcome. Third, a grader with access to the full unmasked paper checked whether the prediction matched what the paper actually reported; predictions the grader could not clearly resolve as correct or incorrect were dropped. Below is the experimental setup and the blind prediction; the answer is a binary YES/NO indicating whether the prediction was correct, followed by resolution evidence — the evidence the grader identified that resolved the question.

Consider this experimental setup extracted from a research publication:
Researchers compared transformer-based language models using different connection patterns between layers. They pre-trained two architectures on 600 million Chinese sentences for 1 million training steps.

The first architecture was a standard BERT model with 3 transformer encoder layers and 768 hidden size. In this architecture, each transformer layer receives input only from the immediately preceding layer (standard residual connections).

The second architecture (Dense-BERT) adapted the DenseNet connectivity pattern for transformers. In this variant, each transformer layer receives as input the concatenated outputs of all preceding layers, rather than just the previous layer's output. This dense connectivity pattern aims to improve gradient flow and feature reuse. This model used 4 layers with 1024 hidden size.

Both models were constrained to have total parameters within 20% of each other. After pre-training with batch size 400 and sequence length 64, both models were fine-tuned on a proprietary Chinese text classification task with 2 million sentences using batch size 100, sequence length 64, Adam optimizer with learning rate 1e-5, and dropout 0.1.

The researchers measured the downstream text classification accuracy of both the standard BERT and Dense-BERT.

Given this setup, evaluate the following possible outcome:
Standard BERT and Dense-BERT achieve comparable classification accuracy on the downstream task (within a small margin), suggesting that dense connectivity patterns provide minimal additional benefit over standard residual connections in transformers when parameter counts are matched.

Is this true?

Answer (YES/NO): YES